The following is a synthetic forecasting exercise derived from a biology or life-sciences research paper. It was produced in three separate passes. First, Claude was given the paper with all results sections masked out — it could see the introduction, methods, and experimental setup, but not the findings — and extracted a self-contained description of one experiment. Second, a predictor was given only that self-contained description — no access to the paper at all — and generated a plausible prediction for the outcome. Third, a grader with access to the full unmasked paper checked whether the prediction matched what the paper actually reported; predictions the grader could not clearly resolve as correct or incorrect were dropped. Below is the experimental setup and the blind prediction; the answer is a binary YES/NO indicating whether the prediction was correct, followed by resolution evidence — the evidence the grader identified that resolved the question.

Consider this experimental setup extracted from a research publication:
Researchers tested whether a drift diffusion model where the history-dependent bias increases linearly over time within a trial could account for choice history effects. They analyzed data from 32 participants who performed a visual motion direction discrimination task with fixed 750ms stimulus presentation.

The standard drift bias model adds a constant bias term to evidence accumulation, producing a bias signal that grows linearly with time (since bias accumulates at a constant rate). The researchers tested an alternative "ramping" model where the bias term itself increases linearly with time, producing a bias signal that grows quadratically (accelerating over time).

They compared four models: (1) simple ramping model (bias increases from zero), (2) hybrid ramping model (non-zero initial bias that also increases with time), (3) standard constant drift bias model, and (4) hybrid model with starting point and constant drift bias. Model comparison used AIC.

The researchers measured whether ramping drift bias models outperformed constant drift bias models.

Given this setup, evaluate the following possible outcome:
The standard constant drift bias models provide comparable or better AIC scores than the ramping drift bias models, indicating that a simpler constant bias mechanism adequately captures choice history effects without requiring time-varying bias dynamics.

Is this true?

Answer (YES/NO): YES